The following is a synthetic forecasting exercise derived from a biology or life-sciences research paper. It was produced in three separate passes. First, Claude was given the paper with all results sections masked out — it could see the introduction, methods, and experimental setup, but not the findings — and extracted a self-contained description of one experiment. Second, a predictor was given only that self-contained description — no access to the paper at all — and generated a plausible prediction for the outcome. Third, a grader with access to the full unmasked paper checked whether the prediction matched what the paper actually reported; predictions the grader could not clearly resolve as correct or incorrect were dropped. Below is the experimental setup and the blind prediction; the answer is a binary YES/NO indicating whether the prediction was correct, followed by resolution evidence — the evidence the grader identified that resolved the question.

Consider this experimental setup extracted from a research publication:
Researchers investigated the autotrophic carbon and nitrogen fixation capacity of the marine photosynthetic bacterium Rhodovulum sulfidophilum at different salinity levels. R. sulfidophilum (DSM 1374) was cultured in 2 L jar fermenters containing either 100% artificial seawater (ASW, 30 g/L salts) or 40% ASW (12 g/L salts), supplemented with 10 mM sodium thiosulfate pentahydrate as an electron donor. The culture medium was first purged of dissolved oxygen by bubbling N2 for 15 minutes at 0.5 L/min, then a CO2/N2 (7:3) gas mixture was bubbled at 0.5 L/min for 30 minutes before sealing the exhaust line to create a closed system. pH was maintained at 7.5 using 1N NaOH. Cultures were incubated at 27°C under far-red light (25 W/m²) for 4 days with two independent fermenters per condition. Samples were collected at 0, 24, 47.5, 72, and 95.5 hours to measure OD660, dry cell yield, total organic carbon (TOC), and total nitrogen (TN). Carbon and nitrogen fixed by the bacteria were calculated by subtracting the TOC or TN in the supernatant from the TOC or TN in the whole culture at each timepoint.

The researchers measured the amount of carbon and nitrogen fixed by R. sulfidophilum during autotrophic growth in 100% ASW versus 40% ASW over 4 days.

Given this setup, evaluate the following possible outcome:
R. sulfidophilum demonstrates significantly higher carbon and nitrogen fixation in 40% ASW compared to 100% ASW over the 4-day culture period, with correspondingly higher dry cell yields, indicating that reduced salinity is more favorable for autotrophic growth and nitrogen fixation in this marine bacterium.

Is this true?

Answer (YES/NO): NO